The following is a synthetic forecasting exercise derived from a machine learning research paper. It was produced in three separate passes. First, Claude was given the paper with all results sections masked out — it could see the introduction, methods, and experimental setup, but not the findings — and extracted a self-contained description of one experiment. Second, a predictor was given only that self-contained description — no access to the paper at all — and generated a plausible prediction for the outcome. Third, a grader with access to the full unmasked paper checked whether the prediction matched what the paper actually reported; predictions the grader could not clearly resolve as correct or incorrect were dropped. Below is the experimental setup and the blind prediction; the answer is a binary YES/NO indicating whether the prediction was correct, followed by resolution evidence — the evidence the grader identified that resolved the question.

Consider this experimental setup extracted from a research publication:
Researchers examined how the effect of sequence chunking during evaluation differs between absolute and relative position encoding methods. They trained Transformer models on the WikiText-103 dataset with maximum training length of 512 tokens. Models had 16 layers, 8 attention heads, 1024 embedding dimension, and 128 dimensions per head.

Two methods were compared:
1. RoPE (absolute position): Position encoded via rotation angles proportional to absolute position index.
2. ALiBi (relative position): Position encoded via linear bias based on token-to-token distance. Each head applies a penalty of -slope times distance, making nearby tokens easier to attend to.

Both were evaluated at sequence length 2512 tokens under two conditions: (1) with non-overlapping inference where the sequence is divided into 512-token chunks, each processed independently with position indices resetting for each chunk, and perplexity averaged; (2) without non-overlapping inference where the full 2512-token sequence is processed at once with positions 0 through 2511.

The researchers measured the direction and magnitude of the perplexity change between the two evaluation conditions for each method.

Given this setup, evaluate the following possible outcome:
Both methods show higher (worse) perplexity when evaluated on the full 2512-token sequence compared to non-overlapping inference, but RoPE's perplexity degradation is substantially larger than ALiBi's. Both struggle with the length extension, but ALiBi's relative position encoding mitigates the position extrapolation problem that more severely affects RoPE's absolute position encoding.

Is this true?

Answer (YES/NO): NO